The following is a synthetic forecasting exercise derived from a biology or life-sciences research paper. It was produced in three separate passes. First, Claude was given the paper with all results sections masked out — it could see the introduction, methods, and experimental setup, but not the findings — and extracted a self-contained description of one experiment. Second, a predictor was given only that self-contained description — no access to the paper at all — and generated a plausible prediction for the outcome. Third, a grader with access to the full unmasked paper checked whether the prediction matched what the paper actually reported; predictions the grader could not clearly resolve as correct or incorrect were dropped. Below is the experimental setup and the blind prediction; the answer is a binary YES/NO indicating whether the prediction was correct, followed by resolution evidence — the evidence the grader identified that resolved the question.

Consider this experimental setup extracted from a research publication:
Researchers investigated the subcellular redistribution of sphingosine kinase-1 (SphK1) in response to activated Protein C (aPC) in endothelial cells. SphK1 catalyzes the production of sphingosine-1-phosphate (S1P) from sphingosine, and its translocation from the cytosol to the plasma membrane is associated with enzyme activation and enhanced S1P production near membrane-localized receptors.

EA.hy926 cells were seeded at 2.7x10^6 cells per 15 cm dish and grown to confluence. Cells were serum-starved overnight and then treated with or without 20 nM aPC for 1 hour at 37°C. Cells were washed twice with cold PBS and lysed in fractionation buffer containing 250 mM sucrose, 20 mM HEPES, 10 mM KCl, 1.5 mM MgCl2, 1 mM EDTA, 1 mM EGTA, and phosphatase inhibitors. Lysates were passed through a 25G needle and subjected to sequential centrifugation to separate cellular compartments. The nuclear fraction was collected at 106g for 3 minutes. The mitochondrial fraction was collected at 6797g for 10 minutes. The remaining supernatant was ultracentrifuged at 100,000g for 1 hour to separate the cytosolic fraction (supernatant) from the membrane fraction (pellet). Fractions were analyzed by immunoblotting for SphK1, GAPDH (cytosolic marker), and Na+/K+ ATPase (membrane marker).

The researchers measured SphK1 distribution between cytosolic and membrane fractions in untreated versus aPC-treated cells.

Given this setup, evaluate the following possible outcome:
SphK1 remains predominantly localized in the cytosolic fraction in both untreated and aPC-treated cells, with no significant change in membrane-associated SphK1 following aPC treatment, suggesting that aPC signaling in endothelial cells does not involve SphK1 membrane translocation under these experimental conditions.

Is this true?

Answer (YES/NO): NO